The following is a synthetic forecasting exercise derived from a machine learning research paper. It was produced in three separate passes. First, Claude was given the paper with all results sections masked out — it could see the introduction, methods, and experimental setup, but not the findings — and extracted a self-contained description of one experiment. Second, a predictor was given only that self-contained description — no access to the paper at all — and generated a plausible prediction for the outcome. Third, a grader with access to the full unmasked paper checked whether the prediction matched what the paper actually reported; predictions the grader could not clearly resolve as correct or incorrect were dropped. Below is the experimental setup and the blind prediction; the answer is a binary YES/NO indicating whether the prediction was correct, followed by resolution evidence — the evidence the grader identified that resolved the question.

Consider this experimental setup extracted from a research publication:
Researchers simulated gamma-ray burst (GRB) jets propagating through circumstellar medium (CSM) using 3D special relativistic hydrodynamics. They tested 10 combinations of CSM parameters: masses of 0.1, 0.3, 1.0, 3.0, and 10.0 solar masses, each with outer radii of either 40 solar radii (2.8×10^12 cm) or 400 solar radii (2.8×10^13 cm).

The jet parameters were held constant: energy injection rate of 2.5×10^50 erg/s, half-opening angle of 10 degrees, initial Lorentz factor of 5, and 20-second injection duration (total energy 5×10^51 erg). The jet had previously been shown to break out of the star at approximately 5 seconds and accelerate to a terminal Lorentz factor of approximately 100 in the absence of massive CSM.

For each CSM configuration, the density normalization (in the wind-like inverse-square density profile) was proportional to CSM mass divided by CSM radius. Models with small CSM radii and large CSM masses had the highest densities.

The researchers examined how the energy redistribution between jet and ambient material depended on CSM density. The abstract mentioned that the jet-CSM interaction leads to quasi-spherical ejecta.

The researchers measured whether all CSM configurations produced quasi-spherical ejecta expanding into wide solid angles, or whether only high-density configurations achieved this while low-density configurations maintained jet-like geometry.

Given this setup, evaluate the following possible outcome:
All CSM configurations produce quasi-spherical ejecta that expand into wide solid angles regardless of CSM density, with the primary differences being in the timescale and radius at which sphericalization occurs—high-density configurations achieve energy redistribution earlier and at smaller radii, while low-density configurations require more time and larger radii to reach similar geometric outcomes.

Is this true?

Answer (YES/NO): NO